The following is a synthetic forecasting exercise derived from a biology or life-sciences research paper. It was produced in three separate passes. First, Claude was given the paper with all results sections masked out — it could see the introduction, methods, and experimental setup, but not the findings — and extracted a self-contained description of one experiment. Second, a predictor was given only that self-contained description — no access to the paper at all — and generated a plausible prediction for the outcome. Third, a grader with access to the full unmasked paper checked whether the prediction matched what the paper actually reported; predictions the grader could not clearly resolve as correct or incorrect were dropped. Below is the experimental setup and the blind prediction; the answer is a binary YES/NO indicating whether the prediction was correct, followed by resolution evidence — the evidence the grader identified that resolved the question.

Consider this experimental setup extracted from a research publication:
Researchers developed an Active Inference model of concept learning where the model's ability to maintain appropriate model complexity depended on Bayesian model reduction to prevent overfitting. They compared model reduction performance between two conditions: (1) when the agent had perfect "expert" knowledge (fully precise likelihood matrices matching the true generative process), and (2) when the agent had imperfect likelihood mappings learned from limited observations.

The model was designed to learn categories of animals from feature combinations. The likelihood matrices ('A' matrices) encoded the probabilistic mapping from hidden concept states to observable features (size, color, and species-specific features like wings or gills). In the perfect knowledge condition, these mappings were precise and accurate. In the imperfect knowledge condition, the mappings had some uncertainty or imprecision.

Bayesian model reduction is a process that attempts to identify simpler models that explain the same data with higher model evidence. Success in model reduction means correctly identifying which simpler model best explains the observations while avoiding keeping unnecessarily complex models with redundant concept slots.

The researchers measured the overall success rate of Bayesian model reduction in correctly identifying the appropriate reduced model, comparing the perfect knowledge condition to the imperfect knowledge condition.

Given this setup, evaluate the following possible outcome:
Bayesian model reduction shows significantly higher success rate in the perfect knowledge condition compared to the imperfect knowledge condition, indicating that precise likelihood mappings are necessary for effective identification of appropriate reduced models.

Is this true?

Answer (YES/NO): YES